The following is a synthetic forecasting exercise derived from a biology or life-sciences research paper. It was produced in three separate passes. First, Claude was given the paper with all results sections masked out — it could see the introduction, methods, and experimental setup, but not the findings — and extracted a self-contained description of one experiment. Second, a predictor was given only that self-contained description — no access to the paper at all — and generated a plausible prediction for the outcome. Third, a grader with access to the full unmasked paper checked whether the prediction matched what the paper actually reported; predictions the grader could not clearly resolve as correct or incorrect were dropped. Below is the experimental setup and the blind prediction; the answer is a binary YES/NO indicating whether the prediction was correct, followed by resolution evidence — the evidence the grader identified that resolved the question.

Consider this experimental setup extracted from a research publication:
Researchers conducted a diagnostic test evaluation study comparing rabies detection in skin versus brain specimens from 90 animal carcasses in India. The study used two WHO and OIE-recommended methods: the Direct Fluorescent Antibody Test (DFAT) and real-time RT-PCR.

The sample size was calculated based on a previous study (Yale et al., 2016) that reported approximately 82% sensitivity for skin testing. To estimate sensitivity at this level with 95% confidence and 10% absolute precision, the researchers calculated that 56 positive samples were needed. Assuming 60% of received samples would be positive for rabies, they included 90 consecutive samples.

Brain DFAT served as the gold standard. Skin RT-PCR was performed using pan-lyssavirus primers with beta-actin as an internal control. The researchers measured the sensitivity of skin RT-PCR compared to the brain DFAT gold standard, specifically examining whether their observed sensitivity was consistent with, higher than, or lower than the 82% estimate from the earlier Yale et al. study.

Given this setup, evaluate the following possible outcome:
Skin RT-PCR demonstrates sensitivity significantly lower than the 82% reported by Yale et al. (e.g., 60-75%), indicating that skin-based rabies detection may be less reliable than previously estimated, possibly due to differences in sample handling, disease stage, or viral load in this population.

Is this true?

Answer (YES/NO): NO